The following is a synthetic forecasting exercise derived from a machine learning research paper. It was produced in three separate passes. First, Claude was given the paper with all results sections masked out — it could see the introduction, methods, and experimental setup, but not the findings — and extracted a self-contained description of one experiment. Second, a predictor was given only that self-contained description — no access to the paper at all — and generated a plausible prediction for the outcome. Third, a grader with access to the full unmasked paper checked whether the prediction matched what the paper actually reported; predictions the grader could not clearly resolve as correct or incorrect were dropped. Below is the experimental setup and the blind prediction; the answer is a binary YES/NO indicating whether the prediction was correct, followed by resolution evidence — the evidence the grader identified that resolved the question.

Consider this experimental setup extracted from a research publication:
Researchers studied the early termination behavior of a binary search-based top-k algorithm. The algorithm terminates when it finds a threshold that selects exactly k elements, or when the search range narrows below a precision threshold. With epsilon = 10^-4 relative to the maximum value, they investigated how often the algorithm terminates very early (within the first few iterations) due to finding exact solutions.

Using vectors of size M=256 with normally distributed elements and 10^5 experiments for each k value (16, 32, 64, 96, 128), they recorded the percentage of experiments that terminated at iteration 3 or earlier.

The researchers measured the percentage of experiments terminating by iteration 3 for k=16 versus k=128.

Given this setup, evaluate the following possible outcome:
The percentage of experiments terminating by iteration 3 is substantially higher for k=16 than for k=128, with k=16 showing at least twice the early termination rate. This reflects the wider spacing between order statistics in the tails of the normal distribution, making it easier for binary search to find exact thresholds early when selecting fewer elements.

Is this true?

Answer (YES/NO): YES